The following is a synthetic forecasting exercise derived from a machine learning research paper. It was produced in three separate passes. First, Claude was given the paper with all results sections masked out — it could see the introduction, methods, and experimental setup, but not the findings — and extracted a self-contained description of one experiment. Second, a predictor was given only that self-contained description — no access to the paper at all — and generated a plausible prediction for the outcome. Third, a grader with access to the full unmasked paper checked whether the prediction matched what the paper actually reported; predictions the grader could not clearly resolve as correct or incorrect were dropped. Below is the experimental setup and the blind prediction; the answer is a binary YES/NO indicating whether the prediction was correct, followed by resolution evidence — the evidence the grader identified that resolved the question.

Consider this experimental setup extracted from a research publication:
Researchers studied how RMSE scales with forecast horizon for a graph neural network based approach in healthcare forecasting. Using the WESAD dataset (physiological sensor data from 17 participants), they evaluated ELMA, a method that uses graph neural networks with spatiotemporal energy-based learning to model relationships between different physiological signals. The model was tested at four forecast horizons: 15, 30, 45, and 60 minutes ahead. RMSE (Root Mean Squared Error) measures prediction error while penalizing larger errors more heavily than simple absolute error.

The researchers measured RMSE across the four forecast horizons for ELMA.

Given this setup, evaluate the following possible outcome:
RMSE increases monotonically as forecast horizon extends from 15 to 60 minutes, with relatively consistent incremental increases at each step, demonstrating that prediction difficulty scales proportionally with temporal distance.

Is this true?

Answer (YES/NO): NO